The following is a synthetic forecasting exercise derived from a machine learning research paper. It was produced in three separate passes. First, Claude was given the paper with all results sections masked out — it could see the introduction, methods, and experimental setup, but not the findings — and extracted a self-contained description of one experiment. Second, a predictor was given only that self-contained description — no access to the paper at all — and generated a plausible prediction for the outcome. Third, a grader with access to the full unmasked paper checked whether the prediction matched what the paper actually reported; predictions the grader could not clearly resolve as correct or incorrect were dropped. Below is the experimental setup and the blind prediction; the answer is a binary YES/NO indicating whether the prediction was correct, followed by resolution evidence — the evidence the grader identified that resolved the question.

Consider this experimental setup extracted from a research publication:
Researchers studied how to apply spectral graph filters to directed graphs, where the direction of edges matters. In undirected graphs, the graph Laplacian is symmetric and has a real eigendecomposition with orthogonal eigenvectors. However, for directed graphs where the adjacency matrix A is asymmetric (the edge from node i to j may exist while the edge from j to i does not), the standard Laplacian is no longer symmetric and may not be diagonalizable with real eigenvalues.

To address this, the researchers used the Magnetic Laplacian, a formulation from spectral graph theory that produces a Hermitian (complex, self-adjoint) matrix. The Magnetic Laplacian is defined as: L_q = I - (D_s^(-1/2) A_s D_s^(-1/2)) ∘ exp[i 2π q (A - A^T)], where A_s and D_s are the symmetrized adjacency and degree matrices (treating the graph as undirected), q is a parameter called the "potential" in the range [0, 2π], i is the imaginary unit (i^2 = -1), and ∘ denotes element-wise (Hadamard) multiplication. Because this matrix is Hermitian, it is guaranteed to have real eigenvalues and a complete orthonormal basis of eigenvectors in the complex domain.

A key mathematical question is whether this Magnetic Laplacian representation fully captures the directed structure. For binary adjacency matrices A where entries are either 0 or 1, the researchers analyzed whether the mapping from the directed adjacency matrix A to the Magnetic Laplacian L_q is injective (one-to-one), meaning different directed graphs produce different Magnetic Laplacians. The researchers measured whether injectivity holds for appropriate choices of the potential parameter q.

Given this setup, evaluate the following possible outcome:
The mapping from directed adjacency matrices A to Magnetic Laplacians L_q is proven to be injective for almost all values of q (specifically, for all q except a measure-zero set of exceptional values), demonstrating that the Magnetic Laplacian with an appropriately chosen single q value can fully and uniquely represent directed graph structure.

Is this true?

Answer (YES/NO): NO